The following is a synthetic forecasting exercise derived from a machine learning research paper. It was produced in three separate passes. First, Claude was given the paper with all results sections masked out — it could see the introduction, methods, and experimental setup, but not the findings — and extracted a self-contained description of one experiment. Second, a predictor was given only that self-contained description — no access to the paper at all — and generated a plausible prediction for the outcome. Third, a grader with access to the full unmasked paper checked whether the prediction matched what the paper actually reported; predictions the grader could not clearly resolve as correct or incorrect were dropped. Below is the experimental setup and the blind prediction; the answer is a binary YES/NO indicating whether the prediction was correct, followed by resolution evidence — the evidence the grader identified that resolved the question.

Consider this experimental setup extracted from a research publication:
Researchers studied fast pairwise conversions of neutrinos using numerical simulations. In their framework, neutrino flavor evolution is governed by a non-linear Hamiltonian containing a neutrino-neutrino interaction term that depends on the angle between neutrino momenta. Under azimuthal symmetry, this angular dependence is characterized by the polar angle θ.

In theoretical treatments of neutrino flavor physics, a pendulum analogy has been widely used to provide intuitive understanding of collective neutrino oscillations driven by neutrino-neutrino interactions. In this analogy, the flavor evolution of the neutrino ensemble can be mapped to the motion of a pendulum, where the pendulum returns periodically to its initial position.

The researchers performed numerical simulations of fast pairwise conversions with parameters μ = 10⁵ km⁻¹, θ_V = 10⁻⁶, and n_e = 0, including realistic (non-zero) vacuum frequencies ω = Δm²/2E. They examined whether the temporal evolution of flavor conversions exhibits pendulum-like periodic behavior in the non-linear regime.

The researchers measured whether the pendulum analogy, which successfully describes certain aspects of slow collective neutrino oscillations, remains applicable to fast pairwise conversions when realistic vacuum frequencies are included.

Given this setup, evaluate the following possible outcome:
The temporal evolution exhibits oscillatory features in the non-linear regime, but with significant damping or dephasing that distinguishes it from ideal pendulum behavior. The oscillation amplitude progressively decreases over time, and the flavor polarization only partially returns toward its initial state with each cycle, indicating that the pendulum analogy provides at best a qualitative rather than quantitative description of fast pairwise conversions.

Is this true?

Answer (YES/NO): NO